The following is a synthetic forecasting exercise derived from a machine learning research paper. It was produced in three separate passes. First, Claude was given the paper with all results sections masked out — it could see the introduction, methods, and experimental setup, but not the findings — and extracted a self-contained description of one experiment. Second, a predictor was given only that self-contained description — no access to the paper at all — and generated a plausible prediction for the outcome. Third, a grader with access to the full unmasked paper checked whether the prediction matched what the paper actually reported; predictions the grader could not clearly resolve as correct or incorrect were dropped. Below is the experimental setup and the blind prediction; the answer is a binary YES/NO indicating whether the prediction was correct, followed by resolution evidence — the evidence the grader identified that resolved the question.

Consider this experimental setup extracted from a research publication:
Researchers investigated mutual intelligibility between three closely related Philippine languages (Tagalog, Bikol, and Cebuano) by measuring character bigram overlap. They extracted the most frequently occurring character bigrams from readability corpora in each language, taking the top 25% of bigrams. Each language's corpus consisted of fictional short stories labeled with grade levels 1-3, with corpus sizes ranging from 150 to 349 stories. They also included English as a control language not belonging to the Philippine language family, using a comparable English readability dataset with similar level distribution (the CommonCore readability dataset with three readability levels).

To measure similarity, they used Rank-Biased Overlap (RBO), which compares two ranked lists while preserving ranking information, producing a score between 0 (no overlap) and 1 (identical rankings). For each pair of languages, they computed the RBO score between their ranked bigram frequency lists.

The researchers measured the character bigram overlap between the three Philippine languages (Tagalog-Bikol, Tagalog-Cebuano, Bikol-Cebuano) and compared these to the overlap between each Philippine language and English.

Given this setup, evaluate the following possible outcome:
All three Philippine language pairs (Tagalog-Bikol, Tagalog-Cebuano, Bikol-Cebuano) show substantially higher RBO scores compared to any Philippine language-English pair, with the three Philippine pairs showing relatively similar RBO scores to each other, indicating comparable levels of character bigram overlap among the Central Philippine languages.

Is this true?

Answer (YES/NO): YES